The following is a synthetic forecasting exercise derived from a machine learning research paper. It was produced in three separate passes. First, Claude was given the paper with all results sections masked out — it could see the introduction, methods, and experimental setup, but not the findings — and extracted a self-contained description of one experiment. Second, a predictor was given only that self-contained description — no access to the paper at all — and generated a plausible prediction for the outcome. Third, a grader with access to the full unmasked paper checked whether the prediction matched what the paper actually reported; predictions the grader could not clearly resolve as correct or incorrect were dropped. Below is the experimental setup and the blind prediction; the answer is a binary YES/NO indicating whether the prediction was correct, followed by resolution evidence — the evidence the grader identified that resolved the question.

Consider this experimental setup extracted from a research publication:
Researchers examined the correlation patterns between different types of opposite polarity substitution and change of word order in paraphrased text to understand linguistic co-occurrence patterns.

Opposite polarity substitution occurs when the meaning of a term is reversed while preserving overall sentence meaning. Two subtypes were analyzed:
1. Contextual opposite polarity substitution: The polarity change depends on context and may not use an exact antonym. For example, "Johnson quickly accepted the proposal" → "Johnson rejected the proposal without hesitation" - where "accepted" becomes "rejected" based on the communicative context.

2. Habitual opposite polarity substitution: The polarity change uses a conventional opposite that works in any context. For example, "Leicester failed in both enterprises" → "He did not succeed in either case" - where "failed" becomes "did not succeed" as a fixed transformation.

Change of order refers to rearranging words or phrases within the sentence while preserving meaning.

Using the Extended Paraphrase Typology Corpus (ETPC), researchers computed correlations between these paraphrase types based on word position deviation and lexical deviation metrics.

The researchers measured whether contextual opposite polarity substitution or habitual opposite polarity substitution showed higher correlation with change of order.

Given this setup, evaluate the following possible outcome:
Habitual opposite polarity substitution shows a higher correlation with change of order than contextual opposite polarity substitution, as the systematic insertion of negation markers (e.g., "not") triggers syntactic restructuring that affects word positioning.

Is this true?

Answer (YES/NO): NO